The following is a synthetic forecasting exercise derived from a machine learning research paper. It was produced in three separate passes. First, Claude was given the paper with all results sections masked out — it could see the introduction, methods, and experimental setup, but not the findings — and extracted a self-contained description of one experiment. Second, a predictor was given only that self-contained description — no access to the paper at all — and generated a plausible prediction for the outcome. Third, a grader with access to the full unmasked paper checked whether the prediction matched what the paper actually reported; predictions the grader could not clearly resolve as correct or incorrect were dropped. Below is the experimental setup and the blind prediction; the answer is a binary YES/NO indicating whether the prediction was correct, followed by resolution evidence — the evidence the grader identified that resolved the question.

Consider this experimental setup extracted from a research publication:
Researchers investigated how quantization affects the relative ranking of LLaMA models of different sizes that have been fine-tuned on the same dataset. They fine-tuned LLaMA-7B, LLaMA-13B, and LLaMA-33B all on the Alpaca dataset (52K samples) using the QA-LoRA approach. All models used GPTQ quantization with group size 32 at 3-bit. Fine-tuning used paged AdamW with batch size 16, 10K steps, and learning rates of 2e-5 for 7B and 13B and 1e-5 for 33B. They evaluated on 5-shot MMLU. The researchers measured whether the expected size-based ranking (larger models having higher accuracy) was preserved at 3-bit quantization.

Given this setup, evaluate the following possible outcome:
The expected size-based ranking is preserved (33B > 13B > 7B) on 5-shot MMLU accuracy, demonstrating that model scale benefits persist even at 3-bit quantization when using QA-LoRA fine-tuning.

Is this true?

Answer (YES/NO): YES